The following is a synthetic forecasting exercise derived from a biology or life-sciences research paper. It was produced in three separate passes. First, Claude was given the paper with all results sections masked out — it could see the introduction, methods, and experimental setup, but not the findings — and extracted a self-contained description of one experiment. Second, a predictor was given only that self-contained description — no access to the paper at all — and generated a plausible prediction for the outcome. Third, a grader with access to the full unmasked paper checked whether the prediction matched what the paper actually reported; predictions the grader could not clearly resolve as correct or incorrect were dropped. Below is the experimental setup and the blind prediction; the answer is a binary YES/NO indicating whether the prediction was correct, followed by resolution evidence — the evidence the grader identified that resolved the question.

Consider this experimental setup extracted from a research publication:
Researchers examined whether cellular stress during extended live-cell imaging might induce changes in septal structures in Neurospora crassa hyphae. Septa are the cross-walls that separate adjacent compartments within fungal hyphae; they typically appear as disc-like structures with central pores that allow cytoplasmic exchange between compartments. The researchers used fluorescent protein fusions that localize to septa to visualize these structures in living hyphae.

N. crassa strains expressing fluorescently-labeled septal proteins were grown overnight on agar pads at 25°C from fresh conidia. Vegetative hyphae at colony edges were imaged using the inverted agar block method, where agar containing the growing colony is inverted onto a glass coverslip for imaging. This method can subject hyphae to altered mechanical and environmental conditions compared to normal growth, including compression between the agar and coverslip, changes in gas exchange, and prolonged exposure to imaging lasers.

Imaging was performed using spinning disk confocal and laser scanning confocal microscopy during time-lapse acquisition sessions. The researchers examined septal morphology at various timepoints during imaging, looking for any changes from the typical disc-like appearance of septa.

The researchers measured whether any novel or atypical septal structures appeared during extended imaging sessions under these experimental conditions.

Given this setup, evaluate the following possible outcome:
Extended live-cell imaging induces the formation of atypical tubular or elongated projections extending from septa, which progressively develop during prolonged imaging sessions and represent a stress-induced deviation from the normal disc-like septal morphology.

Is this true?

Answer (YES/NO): NO